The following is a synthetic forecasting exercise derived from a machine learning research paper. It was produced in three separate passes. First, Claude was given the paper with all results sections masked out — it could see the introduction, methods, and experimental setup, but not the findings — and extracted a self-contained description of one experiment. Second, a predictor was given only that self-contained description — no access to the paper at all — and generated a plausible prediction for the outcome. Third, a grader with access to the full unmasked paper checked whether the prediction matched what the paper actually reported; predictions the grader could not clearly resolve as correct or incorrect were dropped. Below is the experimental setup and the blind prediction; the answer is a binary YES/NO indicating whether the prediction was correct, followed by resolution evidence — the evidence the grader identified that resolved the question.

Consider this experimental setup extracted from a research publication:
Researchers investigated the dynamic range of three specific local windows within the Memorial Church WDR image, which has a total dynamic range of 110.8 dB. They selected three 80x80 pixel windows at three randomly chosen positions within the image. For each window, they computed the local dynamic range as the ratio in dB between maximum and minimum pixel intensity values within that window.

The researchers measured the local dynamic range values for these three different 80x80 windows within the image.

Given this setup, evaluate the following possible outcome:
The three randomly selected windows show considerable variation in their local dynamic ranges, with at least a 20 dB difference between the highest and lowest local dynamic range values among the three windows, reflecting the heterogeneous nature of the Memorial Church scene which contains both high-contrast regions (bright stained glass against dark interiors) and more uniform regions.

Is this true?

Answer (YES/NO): YES